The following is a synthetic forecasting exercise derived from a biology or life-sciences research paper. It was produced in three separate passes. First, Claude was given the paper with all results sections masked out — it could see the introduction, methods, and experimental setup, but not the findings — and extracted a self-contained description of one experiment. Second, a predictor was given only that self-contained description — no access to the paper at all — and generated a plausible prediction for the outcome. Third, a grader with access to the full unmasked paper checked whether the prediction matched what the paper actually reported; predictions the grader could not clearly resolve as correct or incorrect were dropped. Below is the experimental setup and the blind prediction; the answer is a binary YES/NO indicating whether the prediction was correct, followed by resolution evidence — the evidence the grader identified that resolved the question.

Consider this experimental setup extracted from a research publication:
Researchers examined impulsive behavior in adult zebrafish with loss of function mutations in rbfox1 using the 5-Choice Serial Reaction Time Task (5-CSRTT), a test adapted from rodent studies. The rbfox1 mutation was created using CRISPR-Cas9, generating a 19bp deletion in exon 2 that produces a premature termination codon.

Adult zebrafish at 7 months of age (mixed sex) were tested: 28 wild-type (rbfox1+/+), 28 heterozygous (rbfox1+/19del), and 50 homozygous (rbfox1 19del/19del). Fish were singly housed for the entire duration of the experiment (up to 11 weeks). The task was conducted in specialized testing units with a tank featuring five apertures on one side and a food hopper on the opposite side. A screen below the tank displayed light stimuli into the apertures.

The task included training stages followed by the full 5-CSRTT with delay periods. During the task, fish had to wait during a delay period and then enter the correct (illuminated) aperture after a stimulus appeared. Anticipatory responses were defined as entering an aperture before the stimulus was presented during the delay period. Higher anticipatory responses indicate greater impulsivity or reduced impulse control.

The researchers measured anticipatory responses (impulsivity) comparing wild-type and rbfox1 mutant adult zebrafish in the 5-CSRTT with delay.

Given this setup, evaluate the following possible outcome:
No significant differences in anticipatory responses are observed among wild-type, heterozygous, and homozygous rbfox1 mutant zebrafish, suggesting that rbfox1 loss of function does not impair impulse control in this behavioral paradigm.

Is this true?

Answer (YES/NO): NO